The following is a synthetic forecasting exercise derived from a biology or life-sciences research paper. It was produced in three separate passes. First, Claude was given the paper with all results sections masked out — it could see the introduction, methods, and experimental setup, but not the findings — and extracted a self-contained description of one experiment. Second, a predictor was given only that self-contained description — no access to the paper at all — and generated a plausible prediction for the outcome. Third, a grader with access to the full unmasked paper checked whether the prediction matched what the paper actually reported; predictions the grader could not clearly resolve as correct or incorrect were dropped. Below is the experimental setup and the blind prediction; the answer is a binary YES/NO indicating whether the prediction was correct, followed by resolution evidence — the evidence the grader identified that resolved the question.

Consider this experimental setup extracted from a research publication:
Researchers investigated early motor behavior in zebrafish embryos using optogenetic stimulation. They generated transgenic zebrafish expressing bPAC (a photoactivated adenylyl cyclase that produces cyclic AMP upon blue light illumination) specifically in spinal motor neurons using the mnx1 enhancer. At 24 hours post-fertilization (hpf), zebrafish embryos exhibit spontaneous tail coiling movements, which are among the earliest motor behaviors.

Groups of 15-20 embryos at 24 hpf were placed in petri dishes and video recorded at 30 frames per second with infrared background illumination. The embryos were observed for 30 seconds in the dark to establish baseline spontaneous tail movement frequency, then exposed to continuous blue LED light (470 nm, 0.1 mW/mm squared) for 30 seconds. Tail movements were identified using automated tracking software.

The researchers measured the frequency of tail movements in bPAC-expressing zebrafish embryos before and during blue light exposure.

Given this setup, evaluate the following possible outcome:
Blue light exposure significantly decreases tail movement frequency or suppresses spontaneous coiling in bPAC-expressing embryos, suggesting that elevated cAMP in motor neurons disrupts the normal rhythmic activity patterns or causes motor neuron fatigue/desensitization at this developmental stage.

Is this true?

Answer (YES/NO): NO